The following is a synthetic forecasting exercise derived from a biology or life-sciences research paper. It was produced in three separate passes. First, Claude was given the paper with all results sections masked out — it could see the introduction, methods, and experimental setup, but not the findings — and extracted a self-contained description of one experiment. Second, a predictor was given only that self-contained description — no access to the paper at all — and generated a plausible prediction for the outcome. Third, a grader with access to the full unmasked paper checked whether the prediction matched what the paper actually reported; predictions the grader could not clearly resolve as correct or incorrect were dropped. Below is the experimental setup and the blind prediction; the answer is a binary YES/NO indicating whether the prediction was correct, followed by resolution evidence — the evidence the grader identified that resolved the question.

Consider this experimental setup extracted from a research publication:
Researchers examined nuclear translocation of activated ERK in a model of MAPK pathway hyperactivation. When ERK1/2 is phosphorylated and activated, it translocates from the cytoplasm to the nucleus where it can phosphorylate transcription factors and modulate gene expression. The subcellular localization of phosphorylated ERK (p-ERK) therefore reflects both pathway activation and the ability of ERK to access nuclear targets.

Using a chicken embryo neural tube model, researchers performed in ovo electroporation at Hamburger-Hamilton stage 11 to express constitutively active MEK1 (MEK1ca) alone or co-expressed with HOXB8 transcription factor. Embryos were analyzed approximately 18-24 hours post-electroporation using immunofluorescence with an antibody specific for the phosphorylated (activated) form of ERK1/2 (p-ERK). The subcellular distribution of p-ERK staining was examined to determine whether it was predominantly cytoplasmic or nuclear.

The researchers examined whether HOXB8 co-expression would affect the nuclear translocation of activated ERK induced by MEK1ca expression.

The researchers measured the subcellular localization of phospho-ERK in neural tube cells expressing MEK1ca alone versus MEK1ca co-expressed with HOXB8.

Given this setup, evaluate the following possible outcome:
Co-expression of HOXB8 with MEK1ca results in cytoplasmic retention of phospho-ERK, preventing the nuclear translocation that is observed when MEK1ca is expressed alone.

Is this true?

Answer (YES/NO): NO